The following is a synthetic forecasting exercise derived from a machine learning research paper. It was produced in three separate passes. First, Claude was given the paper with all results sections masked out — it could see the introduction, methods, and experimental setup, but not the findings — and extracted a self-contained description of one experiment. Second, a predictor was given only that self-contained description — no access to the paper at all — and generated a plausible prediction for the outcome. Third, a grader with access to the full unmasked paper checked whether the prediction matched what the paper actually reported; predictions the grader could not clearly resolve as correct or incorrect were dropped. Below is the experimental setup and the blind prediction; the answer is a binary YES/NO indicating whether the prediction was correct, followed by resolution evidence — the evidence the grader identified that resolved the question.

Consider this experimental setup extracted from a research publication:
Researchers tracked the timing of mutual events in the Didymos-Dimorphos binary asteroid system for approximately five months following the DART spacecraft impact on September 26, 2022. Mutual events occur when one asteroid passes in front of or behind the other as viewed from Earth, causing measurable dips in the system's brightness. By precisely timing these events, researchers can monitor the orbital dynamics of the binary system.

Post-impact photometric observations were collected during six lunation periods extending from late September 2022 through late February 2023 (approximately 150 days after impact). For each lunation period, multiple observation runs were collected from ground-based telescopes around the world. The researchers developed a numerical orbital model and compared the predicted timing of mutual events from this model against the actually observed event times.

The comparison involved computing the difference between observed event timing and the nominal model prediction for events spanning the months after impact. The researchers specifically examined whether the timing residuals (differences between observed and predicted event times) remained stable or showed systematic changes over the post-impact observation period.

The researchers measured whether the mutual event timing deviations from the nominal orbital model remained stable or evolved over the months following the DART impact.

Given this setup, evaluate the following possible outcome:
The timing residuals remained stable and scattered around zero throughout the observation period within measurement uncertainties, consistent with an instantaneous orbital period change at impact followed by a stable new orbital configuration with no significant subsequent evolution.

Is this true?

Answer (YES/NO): NO